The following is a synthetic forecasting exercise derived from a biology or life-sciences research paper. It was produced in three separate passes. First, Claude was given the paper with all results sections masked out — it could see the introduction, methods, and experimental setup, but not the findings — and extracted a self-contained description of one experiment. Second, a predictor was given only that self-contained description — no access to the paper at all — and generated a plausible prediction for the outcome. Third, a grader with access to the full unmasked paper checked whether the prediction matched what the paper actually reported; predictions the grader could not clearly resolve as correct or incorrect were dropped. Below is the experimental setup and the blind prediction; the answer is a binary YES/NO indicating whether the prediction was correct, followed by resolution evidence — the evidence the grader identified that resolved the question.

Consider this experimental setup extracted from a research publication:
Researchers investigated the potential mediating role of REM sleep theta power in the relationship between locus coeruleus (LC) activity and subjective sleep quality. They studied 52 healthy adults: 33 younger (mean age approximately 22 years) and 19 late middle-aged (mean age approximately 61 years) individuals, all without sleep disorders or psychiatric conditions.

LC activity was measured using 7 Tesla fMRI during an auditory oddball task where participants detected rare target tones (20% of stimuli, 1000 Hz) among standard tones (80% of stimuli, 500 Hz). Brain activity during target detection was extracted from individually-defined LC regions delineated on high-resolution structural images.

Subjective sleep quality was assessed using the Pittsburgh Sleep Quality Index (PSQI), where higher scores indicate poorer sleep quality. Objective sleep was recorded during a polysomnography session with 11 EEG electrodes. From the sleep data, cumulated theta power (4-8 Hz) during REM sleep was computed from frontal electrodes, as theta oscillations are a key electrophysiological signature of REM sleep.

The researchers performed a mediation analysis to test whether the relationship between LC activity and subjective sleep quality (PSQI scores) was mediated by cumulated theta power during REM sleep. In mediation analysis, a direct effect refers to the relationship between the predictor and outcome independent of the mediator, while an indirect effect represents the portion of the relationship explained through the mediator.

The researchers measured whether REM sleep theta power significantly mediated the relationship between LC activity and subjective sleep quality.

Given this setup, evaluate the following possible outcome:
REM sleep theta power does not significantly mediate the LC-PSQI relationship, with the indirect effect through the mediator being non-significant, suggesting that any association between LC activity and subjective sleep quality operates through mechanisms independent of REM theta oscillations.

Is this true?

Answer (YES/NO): YES